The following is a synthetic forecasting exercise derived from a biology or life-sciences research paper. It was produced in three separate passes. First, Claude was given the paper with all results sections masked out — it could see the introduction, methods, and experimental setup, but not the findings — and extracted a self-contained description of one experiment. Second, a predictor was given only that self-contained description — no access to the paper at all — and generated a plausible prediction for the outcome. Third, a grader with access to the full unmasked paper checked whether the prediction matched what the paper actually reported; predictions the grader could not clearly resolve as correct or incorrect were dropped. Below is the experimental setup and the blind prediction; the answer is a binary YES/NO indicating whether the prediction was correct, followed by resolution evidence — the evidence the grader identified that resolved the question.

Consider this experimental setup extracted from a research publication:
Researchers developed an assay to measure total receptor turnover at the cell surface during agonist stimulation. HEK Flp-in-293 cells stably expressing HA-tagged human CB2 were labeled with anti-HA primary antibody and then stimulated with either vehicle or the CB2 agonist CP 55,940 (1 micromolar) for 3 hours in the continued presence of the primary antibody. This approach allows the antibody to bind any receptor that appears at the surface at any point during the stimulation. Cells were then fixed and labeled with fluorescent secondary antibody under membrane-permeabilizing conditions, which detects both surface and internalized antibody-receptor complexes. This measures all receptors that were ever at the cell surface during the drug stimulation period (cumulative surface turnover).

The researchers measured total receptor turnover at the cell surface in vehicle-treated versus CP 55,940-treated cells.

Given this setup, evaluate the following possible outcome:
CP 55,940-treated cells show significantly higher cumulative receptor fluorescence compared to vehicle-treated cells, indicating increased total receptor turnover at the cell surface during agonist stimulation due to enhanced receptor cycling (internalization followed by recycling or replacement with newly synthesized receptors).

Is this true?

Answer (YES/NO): YES